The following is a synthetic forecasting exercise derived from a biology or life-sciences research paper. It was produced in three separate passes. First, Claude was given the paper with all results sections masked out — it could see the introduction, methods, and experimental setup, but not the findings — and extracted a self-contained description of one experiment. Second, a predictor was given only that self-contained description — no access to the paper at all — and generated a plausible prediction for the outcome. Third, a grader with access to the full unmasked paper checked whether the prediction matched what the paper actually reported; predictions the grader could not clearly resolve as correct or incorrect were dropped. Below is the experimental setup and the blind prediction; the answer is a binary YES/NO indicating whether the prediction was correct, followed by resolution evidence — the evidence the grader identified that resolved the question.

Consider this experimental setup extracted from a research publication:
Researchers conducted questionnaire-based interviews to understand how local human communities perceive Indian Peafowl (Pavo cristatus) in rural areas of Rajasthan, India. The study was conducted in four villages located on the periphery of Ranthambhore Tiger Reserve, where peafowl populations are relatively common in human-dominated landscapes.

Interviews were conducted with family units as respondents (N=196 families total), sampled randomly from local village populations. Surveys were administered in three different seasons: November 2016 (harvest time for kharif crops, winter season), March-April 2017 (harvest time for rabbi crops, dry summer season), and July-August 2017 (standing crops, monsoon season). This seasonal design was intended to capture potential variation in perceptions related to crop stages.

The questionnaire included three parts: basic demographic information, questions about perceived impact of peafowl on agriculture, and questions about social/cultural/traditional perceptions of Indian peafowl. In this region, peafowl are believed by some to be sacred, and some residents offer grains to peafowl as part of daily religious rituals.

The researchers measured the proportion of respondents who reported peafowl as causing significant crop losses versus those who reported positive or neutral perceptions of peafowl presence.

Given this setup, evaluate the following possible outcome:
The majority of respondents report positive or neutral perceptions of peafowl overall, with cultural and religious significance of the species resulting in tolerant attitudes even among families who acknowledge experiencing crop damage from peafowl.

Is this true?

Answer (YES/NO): YES